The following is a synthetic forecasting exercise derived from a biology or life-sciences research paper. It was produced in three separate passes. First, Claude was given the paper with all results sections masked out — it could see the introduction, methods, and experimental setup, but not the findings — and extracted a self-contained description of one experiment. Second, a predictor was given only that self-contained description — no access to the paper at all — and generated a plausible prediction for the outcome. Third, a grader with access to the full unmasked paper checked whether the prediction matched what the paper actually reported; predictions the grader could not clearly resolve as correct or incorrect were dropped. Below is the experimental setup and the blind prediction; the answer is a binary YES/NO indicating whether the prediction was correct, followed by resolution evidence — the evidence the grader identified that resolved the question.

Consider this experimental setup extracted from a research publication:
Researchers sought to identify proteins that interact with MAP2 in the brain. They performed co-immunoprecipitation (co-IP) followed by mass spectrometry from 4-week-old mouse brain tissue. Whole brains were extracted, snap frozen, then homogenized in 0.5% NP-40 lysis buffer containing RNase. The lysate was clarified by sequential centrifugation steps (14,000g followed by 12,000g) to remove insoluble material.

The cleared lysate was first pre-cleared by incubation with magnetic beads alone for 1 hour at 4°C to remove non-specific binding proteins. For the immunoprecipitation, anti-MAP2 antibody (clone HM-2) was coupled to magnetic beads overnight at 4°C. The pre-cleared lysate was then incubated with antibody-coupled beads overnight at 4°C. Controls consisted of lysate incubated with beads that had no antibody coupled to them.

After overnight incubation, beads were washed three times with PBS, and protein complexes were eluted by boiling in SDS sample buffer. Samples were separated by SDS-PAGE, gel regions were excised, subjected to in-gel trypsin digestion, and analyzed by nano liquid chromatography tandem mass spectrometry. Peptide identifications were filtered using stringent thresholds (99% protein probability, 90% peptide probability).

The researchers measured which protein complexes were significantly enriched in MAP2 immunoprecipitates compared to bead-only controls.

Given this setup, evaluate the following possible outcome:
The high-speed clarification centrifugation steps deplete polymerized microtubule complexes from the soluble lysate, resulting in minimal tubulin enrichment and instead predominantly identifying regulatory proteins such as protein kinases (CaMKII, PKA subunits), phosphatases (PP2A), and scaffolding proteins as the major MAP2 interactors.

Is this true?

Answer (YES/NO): NO